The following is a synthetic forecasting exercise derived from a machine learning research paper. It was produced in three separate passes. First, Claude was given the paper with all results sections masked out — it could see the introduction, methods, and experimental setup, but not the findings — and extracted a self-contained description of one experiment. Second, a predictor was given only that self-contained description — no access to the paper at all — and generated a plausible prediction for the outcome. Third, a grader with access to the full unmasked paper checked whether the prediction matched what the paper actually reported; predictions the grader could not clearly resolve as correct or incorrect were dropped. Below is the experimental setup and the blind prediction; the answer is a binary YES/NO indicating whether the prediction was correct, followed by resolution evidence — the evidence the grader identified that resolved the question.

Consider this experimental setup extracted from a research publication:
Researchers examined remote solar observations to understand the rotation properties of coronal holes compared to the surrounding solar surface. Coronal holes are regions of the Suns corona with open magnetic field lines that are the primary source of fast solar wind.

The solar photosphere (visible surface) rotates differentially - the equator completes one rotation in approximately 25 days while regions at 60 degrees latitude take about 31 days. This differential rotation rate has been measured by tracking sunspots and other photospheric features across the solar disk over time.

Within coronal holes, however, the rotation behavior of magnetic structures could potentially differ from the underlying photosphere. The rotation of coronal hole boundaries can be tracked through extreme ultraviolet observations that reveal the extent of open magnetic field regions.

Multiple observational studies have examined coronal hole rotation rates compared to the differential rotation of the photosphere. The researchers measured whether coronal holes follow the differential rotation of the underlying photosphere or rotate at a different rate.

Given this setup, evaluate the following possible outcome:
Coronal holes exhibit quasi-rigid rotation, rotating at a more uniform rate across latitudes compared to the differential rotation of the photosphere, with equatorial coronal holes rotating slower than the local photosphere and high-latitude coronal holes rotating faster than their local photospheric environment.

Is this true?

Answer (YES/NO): NO